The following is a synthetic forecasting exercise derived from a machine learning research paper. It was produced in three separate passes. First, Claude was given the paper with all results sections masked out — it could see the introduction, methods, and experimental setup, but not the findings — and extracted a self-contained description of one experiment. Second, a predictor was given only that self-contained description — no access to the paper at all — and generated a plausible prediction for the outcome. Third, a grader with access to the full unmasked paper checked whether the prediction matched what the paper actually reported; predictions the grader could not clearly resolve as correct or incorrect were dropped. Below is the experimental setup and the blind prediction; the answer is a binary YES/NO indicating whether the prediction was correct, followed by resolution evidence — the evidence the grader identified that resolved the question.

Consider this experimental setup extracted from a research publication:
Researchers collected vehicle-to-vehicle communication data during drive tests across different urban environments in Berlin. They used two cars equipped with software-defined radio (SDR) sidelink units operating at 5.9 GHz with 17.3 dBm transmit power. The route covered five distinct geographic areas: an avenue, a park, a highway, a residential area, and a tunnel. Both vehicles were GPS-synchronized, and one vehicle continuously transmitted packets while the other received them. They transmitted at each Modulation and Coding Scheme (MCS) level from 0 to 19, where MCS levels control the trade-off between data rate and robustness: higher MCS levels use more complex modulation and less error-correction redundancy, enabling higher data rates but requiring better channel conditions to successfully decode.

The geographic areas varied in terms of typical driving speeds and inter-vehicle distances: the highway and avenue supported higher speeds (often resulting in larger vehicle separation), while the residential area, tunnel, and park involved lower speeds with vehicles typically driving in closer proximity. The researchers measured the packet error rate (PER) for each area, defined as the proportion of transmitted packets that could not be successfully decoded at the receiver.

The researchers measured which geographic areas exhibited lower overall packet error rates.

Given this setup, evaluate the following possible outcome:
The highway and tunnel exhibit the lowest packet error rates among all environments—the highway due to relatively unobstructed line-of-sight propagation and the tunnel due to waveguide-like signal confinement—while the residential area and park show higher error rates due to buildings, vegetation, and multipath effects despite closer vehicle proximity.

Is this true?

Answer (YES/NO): NO